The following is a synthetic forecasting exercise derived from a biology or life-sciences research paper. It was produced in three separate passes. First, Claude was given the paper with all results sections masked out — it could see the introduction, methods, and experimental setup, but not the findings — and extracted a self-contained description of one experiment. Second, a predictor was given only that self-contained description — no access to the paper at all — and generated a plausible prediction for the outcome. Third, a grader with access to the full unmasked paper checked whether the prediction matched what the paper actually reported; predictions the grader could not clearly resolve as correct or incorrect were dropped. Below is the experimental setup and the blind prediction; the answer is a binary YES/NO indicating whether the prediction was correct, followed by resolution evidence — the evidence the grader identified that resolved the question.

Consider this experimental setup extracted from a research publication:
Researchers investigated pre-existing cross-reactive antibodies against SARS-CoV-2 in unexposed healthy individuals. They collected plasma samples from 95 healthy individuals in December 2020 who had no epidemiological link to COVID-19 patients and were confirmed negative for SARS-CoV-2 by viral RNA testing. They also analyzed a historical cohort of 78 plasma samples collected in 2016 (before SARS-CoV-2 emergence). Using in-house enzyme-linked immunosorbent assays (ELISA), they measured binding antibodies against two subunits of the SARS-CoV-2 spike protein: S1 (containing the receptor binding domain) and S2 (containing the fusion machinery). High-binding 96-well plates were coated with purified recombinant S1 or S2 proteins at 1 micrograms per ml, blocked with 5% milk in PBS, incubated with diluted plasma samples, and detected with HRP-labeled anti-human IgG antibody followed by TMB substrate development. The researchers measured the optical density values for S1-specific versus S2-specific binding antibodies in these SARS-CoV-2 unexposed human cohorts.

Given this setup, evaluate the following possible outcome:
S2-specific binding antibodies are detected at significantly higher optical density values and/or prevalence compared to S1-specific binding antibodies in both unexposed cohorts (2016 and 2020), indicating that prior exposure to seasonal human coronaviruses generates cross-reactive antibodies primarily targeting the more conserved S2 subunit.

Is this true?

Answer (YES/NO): NO